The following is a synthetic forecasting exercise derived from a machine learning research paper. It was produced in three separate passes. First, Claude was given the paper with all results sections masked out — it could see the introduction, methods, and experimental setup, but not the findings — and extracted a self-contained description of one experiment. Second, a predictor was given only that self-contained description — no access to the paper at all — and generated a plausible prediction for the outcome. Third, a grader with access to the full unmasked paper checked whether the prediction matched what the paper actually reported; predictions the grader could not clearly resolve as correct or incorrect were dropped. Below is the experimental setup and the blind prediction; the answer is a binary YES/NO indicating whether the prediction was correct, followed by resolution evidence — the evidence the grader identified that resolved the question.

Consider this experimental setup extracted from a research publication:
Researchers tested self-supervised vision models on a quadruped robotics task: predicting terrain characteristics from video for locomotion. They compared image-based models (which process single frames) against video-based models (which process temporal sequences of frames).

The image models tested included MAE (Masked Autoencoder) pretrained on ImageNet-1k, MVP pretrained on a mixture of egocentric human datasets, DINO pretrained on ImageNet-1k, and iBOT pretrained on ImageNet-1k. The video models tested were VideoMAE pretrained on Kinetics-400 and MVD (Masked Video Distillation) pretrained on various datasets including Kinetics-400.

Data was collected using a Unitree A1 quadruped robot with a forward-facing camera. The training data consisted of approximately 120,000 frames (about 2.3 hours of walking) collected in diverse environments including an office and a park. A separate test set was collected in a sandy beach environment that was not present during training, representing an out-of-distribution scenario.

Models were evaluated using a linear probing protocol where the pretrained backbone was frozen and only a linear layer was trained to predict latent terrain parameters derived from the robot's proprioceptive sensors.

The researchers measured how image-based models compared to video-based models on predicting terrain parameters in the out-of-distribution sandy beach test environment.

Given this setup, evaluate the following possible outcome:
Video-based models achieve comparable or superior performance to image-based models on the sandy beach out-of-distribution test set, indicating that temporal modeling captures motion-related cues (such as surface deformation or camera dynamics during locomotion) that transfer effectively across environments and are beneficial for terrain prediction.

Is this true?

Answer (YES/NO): YES